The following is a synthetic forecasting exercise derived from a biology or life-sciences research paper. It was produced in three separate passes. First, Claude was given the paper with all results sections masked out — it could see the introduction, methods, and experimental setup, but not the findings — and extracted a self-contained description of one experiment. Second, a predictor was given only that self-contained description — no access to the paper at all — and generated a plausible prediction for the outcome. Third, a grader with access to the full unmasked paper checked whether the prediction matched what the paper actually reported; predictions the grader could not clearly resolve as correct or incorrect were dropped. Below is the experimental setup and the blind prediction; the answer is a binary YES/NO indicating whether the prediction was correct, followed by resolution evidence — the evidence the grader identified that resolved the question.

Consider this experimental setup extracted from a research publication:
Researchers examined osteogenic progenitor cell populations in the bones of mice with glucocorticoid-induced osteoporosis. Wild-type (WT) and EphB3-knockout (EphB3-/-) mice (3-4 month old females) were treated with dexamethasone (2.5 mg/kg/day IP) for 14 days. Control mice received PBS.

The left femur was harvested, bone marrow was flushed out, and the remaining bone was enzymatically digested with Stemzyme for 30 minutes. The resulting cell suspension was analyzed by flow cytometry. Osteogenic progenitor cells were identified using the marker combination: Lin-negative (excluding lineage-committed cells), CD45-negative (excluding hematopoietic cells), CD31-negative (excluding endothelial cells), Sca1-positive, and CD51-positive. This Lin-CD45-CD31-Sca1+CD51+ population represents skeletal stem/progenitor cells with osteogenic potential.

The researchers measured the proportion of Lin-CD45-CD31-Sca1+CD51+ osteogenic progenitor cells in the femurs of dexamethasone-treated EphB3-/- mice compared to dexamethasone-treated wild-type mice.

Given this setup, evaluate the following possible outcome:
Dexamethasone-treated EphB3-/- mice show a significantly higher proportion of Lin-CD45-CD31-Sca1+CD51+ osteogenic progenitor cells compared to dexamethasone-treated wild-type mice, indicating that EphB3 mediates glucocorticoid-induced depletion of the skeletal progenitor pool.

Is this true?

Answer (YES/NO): YES